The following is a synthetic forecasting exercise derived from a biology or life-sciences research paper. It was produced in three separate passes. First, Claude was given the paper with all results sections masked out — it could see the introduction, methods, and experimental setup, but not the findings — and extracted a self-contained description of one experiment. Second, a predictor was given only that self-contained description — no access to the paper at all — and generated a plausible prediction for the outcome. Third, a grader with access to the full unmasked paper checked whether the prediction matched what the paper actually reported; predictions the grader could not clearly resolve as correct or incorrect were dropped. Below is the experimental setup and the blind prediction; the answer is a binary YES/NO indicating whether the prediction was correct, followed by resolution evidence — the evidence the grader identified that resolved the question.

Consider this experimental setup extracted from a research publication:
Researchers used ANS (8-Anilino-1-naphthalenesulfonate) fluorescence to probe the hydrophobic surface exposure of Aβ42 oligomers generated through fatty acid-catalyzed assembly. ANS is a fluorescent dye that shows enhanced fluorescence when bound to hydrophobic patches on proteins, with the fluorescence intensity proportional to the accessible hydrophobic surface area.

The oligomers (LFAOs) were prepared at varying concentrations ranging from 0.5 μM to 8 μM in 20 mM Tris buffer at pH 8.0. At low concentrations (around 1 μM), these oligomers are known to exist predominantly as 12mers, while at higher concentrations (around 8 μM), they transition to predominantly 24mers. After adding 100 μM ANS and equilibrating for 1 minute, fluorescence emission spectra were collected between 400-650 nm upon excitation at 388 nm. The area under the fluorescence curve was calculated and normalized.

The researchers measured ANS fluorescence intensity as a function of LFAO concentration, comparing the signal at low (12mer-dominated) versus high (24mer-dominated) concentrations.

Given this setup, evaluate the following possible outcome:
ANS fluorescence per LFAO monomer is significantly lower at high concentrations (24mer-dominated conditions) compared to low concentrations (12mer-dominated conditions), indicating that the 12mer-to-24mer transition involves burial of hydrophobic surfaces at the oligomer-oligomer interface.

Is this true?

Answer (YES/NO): NO